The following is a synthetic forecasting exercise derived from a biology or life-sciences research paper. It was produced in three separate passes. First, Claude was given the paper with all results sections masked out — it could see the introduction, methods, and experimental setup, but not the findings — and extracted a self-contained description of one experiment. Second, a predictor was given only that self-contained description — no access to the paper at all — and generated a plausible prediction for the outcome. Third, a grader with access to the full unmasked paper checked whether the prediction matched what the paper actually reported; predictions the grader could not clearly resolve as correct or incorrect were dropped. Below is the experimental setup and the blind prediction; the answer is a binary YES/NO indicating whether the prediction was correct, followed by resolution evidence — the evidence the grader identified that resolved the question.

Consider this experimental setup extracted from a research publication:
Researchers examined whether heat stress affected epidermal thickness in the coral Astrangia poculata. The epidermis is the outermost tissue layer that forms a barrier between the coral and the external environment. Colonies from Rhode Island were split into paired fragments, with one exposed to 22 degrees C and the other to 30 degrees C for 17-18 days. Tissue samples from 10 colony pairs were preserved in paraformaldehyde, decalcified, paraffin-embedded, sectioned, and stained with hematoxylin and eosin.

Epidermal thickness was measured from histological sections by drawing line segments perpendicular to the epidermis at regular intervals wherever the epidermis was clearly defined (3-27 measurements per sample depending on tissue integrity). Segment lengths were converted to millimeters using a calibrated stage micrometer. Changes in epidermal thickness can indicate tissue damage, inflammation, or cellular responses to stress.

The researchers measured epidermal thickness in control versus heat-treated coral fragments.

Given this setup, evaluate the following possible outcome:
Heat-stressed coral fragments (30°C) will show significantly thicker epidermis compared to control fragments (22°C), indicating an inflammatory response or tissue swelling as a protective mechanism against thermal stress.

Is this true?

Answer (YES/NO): NO